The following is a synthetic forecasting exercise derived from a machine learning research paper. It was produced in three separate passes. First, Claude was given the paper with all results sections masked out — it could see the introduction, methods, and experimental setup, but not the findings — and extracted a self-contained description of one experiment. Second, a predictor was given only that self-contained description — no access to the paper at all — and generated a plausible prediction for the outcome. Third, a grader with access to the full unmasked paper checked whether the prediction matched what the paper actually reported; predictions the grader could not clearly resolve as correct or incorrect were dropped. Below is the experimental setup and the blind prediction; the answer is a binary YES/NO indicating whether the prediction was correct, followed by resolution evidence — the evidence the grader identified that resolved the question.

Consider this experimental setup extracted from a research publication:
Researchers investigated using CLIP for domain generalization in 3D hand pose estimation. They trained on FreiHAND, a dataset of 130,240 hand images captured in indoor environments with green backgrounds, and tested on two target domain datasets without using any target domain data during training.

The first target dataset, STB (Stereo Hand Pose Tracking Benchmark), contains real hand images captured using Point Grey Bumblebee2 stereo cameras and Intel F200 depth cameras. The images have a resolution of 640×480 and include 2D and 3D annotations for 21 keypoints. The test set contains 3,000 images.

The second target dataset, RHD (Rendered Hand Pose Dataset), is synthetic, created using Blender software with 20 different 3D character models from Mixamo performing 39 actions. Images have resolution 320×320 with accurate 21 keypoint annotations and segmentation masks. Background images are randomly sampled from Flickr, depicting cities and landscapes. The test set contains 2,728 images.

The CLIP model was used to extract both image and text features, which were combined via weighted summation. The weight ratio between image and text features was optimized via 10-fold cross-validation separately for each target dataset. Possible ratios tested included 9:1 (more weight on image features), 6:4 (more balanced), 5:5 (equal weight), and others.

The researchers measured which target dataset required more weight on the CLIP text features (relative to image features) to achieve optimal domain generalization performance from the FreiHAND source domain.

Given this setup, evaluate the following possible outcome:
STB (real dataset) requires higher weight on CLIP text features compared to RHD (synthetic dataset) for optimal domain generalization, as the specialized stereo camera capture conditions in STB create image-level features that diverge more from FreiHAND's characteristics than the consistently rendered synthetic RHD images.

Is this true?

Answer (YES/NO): YES